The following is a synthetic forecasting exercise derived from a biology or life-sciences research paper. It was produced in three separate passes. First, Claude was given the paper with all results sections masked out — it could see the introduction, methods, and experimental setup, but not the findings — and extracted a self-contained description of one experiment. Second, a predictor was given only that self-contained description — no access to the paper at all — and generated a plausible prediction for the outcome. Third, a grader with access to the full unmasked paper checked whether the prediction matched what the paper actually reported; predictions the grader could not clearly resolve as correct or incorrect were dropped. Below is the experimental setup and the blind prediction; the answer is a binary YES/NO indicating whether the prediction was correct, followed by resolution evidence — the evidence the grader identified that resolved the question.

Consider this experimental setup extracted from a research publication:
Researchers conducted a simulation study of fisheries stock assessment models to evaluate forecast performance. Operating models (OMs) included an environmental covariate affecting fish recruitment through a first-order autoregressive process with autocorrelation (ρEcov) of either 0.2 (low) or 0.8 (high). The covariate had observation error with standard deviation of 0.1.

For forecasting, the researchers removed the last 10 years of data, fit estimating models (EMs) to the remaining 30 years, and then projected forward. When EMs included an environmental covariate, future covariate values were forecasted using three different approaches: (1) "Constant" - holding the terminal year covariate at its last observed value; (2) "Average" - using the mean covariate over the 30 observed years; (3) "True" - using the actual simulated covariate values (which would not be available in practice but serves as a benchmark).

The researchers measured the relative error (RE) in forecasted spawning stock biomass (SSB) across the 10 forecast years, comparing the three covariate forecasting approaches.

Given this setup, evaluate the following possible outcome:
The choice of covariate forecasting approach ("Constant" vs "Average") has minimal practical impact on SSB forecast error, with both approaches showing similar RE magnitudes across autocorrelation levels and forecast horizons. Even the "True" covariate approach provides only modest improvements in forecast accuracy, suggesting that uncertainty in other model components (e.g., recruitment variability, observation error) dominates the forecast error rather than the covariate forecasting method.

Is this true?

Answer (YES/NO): YES